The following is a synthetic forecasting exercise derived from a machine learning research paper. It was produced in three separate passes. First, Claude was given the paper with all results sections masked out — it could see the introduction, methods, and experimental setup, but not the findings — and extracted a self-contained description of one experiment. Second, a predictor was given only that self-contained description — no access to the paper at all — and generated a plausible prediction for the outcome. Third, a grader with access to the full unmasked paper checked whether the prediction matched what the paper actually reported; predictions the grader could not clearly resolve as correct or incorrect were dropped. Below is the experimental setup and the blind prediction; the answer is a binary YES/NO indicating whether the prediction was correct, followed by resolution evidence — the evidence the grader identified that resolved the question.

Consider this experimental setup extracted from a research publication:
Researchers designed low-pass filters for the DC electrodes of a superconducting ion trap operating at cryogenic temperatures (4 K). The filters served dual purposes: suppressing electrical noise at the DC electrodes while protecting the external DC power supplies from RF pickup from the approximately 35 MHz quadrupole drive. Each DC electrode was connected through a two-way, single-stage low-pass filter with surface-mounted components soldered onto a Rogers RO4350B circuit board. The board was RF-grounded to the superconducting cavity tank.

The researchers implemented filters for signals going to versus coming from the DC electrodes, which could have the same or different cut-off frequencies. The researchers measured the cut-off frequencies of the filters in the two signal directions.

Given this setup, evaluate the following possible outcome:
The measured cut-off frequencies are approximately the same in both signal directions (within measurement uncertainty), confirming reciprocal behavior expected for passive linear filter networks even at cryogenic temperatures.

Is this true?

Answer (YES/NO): NO